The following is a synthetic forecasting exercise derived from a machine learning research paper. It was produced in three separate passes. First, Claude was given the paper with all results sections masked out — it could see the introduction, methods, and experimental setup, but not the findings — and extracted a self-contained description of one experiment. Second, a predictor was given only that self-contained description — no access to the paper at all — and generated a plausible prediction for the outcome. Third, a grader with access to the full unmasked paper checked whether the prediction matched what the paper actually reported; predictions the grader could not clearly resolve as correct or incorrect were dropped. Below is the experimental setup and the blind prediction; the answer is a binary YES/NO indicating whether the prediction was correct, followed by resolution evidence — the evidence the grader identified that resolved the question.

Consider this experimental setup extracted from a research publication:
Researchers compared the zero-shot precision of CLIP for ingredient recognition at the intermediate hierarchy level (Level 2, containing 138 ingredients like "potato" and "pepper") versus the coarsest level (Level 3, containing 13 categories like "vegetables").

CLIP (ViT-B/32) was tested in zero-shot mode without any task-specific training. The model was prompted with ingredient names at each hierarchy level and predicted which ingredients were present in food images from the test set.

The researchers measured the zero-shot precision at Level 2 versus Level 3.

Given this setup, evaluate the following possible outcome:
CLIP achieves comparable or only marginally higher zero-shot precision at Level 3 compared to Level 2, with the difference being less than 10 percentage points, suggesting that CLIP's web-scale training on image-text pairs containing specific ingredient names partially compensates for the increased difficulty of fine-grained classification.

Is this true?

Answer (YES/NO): NO